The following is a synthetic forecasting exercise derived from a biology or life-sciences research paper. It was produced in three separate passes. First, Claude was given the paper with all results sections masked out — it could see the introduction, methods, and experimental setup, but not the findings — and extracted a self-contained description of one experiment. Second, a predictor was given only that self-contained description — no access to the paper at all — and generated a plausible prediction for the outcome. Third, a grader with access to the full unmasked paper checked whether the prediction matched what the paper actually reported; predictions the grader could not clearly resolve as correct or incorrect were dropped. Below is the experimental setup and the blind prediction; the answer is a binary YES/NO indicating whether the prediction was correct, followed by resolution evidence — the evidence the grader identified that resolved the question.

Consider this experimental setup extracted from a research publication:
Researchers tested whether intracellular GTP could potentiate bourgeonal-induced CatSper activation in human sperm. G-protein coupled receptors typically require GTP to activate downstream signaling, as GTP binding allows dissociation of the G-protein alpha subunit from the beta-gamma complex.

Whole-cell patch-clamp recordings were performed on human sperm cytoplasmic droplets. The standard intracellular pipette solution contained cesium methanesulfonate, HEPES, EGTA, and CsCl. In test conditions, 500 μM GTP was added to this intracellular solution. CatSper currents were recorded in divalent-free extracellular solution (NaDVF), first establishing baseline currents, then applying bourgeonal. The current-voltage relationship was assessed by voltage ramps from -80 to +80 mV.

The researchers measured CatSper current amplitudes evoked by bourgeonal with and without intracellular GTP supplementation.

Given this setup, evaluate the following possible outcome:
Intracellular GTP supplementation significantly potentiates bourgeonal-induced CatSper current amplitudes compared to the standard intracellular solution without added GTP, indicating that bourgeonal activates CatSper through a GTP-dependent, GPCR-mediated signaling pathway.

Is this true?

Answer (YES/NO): NO